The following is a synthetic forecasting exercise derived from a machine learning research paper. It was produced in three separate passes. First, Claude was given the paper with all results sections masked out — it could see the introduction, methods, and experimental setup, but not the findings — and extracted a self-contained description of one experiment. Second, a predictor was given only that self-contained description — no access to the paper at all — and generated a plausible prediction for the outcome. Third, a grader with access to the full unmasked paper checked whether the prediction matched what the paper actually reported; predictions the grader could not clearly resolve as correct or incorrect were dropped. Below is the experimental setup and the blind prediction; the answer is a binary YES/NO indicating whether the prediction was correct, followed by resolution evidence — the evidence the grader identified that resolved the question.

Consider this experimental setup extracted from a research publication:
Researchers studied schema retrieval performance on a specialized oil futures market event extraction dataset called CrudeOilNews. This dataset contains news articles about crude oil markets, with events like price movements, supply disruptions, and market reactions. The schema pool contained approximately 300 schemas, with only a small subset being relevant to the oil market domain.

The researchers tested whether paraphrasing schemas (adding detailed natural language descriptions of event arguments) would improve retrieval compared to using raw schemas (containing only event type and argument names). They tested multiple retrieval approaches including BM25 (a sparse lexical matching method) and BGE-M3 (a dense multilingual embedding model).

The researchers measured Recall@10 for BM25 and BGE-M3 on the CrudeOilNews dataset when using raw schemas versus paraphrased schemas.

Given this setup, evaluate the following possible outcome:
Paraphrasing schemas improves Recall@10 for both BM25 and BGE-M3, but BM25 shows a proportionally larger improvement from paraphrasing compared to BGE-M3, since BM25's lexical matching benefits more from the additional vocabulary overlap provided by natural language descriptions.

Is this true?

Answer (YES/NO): NO